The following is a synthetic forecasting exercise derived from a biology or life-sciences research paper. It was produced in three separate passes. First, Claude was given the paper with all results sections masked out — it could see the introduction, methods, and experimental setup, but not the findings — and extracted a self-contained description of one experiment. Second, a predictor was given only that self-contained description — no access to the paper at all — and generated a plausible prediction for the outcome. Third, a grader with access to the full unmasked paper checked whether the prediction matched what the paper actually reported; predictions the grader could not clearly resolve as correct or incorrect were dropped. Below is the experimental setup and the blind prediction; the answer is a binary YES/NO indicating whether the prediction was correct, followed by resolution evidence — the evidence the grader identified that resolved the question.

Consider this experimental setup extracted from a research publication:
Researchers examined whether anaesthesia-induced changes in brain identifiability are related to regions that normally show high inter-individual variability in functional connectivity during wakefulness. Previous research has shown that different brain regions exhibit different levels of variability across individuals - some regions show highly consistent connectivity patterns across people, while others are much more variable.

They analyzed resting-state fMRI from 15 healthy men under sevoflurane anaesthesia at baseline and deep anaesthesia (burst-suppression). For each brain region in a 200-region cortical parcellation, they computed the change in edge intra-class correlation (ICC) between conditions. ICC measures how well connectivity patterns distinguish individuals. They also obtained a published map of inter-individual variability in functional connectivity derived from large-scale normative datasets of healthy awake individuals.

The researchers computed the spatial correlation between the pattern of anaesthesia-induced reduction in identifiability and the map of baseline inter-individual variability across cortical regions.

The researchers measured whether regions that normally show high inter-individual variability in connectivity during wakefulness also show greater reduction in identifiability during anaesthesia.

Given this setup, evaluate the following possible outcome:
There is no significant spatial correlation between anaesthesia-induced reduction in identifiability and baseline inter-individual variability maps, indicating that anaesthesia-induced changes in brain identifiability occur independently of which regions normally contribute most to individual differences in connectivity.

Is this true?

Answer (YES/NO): NO